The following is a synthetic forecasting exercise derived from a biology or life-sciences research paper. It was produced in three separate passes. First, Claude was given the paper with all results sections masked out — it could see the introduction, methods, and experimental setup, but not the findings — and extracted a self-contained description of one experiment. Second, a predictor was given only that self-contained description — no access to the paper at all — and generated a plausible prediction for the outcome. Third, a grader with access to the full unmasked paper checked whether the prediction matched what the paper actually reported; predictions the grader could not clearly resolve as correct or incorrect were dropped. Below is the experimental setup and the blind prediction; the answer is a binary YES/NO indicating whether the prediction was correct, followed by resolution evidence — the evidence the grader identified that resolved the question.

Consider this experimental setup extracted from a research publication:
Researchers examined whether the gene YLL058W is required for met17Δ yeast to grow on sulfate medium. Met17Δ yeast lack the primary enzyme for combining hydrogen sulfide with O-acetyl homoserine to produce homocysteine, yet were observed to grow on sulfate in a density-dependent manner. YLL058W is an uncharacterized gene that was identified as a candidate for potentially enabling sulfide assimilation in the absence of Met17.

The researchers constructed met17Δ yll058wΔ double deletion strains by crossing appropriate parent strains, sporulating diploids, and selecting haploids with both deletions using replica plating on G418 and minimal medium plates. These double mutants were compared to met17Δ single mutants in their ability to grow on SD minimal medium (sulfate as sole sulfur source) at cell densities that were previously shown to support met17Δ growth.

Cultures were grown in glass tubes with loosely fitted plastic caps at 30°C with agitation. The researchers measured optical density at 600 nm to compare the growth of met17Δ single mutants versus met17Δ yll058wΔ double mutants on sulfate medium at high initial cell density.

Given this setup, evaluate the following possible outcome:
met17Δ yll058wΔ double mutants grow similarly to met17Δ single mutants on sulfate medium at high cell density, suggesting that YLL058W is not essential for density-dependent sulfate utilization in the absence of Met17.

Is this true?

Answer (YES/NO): NO